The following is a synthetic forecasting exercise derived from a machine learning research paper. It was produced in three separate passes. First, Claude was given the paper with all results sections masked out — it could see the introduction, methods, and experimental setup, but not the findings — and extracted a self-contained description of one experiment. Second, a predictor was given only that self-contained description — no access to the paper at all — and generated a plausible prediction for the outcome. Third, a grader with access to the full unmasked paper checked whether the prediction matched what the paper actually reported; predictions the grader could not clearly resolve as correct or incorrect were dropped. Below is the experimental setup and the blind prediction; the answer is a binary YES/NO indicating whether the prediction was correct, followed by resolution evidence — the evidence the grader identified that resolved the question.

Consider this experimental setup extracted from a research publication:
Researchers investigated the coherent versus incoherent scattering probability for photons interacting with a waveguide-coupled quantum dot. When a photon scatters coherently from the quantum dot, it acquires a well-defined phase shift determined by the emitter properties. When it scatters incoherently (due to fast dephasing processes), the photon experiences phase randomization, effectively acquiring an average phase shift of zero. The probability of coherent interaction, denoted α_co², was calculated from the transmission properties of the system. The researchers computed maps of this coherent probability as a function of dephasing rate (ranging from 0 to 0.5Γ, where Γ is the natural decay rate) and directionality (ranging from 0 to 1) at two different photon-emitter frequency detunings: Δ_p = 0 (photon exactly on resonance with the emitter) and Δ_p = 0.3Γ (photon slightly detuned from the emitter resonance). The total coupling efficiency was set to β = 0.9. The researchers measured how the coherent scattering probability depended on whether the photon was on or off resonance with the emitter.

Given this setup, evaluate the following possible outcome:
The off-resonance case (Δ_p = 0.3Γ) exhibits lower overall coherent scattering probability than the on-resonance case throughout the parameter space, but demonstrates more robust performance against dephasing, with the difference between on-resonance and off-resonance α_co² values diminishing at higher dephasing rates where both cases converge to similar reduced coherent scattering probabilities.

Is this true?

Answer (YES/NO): NO